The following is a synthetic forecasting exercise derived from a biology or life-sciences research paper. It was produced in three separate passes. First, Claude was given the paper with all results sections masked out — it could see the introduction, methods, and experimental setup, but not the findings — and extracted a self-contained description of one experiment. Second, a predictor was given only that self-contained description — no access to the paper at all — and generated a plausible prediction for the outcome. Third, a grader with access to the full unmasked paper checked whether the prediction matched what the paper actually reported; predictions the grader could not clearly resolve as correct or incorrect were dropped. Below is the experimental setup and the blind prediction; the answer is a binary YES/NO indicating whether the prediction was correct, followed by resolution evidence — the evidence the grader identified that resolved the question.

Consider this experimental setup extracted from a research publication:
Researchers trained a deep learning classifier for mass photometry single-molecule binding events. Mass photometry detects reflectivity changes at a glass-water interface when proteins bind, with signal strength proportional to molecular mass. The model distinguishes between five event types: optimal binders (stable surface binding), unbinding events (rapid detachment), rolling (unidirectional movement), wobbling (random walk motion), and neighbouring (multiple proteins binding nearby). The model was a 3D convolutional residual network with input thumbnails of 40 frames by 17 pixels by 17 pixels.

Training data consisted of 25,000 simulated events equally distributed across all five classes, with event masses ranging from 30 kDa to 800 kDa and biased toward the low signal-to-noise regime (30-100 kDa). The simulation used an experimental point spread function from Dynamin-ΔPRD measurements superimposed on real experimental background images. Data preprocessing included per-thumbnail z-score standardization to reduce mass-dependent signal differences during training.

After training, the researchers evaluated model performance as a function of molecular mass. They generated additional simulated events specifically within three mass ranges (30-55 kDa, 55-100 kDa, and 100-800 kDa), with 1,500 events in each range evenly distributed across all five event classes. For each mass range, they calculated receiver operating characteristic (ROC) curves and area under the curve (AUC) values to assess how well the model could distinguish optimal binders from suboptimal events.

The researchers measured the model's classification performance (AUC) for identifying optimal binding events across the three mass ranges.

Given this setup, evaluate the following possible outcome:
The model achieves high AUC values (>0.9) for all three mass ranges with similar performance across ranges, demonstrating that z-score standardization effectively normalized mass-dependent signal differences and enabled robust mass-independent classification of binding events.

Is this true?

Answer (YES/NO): NO